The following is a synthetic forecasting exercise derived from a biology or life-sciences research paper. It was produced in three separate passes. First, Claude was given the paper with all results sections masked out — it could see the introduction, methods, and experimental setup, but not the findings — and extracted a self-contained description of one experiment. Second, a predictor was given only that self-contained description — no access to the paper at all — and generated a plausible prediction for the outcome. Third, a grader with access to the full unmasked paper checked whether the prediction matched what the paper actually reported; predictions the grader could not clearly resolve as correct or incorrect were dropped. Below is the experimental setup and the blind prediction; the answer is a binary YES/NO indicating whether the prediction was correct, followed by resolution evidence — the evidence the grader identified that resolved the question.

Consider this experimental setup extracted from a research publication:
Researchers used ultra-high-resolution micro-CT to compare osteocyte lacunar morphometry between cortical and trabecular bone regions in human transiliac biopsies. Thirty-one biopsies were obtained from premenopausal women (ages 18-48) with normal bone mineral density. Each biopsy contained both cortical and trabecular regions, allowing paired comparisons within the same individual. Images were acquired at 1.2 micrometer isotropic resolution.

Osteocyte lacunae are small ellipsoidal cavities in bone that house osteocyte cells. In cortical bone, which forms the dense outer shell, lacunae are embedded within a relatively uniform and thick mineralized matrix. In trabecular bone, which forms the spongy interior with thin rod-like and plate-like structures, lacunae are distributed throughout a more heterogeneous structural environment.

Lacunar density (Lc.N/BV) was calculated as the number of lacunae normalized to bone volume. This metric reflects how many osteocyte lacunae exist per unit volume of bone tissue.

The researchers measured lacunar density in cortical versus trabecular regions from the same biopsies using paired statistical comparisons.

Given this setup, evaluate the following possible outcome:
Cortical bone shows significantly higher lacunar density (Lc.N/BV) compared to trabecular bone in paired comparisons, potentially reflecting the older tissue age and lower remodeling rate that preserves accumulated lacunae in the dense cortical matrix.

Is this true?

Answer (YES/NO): YES